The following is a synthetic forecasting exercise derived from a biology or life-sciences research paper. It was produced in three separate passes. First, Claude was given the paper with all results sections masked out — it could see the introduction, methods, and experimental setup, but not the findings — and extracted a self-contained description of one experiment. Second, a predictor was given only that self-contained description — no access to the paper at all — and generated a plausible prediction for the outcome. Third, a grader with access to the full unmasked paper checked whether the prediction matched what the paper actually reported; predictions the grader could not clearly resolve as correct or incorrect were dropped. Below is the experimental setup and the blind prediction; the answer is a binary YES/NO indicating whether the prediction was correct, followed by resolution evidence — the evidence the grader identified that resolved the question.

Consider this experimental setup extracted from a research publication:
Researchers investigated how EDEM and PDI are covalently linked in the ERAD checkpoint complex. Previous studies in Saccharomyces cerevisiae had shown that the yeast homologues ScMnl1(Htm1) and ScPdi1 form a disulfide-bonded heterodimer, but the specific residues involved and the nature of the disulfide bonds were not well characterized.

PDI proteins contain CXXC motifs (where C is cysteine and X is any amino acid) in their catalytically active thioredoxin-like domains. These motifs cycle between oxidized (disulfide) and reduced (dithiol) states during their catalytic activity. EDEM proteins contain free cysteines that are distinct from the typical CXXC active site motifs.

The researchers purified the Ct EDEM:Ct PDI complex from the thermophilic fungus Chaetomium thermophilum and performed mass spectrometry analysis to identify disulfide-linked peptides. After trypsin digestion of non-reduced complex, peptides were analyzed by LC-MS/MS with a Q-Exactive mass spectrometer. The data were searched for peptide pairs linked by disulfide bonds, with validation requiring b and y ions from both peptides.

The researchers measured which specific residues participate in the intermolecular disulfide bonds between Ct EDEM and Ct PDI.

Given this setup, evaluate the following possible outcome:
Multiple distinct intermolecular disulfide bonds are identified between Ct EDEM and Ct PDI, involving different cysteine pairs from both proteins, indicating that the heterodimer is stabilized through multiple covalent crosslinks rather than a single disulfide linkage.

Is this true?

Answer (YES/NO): YES